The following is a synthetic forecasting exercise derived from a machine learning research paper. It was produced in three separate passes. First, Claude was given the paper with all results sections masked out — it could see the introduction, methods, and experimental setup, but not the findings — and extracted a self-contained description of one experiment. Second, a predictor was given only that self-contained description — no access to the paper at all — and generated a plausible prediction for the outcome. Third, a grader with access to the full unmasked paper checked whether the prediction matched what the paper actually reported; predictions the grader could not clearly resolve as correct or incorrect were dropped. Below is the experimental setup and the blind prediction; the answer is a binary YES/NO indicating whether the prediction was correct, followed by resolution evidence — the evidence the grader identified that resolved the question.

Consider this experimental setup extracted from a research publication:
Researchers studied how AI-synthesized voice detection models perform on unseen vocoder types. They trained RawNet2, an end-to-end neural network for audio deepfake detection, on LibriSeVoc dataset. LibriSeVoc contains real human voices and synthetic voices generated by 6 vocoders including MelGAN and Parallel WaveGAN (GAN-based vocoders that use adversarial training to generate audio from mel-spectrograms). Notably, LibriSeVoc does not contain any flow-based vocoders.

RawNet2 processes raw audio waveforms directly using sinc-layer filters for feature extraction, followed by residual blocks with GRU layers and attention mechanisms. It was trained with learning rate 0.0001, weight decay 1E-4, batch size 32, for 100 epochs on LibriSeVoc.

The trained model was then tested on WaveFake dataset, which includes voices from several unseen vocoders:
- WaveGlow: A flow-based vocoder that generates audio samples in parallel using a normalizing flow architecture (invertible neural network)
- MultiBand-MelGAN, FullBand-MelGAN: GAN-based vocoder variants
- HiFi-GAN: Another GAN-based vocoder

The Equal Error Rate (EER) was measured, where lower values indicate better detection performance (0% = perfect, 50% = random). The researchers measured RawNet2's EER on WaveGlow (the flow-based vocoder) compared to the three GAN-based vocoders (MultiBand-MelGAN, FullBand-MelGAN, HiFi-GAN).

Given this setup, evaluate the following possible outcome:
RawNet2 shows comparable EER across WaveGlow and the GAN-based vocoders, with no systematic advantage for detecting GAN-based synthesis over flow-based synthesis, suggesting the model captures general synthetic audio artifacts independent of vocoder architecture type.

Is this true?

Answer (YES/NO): NO